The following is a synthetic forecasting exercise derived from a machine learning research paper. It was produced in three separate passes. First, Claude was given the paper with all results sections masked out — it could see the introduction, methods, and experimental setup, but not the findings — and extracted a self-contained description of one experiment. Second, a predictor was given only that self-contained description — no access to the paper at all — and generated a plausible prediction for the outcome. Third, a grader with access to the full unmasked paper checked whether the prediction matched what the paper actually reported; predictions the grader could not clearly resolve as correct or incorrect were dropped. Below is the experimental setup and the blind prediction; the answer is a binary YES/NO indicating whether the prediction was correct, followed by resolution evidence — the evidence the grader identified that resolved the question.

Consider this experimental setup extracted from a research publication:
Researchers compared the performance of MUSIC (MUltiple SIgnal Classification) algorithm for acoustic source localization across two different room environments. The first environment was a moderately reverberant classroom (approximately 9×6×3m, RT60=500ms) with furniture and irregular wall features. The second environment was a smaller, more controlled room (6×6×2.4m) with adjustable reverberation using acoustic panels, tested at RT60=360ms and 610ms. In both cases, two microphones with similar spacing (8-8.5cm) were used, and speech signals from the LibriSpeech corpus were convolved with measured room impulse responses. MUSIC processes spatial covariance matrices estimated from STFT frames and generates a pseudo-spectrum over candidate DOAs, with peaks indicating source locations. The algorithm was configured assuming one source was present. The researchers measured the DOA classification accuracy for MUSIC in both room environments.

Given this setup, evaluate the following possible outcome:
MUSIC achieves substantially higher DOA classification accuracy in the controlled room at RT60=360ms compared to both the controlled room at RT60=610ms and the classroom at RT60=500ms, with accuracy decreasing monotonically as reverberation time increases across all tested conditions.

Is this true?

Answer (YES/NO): YES